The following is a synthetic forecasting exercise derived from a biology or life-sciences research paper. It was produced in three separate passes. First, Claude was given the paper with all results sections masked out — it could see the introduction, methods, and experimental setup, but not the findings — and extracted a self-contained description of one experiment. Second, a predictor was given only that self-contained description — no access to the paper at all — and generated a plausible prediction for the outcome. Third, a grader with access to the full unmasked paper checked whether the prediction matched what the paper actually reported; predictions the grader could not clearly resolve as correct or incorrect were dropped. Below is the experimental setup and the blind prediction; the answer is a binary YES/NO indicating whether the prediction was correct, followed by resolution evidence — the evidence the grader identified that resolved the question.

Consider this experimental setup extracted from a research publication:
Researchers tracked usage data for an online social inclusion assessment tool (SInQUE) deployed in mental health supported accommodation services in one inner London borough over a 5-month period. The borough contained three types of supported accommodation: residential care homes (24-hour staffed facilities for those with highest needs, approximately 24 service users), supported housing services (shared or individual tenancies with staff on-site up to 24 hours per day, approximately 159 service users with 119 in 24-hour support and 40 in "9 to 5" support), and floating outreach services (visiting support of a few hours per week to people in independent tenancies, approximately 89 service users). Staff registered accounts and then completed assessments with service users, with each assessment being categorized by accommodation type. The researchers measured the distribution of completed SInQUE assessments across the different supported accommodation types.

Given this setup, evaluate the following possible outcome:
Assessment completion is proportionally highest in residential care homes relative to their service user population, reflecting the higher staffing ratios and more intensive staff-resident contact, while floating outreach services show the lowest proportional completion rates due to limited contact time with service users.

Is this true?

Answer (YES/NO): YES